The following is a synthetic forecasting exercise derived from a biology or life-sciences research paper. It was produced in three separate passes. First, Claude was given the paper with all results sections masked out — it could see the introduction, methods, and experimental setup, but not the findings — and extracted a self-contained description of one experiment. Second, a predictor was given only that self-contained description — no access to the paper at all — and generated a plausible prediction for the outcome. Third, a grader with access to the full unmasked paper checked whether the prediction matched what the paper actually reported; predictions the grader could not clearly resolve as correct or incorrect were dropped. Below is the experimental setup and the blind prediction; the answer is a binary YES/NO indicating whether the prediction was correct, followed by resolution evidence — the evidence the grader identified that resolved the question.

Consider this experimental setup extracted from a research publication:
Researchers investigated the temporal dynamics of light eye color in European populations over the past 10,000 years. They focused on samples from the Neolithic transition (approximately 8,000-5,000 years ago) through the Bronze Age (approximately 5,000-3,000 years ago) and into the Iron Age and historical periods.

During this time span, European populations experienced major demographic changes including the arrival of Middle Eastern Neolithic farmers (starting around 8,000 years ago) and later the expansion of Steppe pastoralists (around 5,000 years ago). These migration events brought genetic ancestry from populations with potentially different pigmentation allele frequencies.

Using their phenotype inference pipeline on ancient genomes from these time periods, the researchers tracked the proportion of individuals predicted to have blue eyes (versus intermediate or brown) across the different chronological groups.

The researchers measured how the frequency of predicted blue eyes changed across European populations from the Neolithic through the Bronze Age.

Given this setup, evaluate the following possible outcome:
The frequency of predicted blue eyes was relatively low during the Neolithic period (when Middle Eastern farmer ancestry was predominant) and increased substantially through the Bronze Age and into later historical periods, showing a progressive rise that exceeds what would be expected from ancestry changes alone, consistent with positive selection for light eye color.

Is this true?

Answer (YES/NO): NO